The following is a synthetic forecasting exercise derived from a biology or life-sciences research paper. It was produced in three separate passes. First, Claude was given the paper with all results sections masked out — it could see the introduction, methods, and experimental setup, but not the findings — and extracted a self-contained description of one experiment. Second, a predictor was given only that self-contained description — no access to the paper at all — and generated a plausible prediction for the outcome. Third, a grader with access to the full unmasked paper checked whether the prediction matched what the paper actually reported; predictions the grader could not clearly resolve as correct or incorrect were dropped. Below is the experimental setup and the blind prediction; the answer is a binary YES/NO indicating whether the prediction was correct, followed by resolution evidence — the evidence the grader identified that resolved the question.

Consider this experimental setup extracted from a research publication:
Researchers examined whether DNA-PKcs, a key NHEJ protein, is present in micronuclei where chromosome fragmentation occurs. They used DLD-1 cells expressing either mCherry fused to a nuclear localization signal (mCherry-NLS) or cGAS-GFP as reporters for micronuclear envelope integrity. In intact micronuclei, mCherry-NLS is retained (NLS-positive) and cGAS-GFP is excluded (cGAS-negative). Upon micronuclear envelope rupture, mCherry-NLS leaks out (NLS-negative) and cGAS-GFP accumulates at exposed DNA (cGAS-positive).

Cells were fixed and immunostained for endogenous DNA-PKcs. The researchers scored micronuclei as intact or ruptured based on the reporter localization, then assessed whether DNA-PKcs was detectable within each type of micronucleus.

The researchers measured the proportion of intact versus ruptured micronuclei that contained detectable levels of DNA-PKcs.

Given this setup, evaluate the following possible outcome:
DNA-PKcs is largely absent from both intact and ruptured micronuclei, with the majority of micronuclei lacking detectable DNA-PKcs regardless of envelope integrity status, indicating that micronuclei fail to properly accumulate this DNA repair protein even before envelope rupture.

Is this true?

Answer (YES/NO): NO